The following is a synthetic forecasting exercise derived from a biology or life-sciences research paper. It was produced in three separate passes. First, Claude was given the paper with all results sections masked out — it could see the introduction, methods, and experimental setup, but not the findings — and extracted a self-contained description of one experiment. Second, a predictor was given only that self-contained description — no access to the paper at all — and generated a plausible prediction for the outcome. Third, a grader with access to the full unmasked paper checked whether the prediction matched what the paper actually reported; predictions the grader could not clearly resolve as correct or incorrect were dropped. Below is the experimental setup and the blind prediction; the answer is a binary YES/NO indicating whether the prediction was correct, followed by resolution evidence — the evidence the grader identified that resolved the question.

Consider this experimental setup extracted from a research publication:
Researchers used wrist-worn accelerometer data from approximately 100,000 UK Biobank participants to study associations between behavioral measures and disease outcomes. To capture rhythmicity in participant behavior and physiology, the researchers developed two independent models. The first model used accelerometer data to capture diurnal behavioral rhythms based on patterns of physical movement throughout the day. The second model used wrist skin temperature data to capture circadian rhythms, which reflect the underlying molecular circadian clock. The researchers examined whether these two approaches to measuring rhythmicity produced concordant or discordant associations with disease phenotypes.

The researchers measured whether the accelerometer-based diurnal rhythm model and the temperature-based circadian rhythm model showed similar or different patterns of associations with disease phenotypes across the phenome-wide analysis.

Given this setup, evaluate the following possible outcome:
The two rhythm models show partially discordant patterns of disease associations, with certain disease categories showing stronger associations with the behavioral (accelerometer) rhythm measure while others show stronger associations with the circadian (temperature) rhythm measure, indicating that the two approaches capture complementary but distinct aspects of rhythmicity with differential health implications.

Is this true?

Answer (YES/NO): NO